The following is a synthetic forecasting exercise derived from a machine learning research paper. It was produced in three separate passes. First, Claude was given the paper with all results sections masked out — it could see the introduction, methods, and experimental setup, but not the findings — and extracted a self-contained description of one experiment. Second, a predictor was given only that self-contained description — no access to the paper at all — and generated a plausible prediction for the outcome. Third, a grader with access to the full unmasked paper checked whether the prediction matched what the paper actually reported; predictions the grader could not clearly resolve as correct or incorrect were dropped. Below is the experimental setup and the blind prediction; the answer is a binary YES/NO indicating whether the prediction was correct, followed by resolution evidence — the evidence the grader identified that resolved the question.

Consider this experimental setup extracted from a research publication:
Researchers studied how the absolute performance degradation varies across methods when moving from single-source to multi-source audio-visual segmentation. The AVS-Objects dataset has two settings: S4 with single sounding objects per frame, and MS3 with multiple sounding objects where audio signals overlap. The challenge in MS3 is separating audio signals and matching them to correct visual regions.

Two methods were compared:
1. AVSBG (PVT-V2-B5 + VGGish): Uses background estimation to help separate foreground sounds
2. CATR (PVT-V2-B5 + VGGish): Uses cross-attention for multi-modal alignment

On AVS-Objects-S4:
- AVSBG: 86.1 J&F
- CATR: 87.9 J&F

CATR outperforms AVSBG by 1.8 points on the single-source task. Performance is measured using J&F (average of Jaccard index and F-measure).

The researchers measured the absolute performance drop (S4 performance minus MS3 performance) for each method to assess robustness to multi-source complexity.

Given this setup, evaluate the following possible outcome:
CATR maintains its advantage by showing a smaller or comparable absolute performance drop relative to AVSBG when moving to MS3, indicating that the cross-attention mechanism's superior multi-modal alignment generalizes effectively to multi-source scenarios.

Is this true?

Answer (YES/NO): YES